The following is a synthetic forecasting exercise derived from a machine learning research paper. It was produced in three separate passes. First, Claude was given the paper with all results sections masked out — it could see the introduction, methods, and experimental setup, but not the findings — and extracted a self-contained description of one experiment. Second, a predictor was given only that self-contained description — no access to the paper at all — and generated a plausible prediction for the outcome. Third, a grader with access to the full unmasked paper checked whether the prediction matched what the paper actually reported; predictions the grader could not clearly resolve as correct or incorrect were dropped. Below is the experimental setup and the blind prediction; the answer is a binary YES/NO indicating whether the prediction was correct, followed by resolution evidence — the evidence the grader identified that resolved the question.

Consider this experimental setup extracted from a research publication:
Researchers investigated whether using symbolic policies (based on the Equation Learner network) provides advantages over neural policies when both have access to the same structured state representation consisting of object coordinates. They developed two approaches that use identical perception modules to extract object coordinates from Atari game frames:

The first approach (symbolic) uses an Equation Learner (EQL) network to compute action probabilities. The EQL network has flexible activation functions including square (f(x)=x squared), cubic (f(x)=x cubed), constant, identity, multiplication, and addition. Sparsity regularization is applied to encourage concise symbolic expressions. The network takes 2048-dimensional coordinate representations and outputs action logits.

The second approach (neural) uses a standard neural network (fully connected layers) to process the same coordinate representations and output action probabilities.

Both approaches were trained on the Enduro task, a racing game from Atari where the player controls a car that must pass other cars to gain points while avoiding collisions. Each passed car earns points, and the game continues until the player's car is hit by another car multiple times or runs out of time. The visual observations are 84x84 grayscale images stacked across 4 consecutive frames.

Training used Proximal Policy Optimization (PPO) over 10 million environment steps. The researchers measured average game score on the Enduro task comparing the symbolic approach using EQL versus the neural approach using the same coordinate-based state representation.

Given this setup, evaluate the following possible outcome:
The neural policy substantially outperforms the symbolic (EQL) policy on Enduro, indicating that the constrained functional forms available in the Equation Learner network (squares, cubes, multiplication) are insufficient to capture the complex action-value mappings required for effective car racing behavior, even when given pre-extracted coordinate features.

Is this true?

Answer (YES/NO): NO